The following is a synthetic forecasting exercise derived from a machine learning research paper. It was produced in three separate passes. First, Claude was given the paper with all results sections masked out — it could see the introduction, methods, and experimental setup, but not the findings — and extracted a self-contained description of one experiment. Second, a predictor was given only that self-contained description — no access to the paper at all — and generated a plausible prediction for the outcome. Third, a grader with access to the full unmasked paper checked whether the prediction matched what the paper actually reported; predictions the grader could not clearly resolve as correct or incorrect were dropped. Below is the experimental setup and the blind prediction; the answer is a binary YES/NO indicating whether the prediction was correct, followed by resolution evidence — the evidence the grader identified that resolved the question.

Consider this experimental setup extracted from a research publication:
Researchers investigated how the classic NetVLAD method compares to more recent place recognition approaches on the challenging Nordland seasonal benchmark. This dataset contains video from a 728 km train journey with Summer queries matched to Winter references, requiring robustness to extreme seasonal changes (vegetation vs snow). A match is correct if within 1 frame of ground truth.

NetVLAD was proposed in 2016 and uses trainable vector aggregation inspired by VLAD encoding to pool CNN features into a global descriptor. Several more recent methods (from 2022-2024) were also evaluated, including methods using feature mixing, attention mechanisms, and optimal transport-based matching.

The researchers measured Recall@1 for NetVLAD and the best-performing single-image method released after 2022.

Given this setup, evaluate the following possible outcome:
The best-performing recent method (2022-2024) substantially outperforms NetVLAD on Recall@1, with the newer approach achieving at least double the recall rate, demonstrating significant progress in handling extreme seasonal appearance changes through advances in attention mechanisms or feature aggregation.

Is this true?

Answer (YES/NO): NO